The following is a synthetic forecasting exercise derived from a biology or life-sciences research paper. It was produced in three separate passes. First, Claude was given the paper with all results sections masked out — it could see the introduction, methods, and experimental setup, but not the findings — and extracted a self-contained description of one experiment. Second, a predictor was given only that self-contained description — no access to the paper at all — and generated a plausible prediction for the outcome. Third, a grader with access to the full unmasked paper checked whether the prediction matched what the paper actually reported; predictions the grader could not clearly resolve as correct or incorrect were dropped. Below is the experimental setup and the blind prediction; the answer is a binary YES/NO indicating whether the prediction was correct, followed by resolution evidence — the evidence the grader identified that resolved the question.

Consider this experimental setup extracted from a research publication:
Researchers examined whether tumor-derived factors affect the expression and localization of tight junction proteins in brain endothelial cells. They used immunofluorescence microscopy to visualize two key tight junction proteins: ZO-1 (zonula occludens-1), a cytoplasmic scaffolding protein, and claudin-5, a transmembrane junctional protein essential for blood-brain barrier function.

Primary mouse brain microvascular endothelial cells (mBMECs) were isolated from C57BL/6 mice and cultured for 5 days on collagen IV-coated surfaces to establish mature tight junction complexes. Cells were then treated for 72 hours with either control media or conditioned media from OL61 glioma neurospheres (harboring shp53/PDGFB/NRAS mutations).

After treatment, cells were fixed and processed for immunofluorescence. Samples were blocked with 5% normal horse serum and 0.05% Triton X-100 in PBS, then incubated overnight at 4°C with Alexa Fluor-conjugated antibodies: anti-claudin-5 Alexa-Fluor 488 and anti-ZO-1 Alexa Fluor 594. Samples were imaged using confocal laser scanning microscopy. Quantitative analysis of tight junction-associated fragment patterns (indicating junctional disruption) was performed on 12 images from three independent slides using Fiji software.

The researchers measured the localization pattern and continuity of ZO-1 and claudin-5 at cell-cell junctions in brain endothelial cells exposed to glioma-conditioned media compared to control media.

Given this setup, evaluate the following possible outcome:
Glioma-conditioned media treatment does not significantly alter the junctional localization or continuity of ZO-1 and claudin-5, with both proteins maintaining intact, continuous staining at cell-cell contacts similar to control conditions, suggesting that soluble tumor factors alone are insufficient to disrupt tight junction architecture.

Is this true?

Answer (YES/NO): NO